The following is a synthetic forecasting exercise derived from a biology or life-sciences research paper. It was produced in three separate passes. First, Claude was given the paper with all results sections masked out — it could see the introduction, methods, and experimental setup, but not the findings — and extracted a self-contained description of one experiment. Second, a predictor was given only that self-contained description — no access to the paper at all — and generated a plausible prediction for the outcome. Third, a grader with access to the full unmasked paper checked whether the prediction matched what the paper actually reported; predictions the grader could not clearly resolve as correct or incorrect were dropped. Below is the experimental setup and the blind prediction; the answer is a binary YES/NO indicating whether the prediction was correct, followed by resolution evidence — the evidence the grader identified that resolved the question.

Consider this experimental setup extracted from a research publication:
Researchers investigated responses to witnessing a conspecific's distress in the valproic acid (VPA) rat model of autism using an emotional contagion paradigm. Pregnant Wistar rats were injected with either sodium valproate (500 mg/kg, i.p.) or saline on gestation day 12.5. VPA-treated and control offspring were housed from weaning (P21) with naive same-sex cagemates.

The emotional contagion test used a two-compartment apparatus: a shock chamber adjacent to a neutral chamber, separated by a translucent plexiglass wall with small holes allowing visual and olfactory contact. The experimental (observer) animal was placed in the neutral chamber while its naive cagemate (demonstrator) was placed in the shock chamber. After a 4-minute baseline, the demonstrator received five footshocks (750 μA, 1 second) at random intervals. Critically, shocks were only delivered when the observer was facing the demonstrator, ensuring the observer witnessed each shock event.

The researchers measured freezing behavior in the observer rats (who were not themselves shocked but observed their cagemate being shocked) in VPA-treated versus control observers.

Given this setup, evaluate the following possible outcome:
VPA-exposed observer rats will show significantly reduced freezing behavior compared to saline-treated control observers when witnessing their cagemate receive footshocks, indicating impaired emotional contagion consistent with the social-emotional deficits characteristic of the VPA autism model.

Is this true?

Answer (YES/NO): NO